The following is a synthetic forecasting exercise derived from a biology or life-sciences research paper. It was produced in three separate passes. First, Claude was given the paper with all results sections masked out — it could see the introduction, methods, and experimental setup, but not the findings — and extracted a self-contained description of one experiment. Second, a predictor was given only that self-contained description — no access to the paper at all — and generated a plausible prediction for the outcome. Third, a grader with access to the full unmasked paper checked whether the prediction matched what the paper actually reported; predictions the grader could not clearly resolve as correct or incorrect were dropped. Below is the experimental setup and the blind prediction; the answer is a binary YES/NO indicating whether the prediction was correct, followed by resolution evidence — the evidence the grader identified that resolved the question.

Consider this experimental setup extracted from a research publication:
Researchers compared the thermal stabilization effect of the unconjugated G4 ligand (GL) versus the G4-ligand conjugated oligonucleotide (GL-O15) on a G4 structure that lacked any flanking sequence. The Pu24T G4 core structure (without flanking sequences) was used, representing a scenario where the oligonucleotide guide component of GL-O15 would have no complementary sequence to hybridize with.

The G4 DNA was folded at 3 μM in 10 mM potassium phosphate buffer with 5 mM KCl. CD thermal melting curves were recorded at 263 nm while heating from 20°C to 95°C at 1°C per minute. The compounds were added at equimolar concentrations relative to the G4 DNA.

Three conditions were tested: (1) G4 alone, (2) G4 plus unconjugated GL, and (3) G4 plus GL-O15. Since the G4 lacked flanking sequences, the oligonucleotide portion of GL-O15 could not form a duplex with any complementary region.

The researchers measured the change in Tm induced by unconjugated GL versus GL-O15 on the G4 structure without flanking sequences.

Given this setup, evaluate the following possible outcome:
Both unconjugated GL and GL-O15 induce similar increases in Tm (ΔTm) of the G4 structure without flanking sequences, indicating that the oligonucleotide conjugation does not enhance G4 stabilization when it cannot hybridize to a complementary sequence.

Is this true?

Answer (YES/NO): NO